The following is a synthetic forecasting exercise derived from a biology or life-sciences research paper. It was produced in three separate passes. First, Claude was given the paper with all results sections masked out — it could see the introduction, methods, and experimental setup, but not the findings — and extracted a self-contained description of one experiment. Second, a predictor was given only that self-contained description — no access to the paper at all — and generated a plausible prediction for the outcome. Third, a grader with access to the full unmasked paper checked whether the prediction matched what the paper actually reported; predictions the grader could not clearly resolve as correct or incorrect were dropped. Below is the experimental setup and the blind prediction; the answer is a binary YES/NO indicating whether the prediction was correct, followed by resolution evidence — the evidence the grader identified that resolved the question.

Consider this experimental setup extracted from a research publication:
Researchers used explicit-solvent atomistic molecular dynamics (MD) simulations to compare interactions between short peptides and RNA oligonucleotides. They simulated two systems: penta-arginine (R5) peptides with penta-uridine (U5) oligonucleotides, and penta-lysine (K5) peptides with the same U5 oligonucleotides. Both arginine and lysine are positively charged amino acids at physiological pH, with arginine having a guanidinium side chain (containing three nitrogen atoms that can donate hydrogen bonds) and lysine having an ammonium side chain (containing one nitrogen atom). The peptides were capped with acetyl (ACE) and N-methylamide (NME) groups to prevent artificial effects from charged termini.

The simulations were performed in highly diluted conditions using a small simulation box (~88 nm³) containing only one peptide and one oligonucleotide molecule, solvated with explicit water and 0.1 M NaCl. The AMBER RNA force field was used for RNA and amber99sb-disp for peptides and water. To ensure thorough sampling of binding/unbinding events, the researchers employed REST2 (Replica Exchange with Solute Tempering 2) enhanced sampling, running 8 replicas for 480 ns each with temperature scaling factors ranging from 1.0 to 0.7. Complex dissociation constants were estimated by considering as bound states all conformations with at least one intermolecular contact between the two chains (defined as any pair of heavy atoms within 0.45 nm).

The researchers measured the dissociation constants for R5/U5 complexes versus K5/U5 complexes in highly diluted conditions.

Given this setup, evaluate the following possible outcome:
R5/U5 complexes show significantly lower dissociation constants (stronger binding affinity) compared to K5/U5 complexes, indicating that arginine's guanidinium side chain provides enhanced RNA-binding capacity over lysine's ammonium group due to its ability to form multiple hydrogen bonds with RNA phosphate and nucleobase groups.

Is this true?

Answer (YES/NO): YES